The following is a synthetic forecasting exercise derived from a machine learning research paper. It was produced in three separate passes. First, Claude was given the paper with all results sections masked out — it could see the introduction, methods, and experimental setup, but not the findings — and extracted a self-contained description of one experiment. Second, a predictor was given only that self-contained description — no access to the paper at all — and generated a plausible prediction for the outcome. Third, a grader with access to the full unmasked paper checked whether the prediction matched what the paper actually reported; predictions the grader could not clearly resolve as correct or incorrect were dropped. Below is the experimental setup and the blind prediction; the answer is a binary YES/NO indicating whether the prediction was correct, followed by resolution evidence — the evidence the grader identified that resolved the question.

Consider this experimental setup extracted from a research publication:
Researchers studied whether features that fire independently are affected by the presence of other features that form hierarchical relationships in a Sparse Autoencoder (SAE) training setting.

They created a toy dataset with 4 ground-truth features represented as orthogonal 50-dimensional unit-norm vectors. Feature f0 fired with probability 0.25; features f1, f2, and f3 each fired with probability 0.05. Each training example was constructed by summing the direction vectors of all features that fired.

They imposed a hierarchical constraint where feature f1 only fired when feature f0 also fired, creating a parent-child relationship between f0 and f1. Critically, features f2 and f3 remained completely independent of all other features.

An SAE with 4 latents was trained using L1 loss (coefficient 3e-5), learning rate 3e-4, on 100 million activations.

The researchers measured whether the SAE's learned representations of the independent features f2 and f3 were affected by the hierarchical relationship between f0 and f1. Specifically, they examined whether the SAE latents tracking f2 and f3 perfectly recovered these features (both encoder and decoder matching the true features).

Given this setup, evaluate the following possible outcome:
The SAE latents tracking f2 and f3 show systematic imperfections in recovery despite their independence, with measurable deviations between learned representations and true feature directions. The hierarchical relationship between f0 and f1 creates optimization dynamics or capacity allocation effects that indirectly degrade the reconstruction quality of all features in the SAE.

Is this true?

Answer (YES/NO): NO